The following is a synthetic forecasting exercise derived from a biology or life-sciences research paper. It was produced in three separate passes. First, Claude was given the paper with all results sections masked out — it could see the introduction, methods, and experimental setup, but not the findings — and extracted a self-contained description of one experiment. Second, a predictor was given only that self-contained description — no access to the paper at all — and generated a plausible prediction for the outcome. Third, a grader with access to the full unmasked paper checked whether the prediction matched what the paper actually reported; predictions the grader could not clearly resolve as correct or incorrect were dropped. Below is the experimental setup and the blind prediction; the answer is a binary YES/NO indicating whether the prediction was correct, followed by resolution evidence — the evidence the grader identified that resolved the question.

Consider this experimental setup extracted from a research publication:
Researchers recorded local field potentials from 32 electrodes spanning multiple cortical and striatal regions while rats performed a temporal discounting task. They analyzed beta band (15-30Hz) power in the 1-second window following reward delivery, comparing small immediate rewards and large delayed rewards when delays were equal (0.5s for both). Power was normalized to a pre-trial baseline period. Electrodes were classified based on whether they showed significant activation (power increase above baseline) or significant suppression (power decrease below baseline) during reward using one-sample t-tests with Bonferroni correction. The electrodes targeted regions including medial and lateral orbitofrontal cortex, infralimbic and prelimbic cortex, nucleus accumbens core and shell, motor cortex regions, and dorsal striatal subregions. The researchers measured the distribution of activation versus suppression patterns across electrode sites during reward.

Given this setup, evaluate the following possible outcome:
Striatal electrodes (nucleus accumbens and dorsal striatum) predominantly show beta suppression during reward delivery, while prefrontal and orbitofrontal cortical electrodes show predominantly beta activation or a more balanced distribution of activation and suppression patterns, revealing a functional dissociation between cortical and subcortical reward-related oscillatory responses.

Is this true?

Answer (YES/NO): NO